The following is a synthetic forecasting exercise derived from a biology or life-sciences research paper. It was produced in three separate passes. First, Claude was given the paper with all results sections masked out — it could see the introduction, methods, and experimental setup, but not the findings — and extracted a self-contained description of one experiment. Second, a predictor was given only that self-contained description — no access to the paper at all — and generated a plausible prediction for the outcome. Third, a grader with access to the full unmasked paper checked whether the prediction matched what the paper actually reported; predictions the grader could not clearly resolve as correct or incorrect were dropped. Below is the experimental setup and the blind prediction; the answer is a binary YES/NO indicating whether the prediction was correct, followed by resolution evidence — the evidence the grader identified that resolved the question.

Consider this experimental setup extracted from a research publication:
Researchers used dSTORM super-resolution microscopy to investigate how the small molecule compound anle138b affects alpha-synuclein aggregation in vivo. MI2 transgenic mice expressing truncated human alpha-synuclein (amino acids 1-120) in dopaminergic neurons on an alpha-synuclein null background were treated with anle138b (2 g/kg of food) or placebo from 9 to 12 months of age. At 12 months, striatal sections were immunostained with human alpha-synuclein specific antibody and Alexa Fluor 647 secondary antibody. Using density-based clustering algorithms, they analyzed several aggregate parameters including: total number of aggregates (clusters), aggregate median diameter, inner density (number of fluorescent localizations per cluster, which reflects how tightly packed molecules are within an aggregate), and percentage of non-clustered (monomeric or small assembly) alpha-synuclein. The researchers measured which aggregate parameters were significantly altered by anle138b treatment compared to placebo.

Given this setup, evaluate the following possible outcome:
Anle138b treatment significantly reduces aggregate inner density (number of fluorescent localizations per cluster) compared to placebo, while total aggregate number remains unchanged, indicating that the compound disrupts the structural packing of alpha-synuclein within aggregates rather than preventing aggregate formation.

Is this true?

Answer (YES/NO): YES